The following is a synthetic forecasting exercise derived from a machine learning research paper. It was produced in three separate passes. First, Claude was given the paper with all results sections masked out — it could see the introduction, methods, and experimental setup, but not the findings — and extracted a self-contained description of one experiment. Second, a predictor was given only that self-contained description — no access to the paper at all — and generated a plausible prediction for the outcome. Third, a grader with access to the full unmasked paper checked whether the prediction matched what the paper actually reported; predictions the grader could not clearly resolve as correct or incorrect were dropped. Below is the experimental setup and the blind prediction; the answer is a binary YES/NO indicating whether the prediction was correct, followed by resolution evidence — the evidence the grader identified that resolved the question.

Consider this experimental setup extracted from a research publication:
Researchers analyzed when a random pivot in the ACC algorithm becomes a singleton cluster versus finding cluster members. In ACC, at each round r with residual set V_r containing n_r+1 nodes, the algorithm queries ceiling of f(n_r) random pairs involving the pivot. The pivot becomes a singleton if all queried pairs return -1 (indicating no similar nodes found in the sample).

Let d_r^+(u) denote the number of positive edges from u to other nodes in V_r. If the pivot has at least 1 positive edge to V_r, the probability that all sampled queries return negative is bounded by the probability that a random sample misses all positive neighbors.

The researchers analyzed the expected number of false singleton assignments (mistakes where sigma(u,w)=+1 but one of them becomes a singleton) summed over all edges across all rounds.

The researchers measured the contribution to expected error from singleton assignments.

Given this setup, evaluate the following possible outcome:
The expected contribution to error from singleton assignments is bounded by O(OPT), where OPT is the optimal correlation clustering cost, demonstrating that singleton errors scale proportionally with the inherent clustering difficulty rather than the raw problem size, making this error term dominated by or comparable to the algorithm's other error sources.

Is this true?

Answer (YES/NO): NO